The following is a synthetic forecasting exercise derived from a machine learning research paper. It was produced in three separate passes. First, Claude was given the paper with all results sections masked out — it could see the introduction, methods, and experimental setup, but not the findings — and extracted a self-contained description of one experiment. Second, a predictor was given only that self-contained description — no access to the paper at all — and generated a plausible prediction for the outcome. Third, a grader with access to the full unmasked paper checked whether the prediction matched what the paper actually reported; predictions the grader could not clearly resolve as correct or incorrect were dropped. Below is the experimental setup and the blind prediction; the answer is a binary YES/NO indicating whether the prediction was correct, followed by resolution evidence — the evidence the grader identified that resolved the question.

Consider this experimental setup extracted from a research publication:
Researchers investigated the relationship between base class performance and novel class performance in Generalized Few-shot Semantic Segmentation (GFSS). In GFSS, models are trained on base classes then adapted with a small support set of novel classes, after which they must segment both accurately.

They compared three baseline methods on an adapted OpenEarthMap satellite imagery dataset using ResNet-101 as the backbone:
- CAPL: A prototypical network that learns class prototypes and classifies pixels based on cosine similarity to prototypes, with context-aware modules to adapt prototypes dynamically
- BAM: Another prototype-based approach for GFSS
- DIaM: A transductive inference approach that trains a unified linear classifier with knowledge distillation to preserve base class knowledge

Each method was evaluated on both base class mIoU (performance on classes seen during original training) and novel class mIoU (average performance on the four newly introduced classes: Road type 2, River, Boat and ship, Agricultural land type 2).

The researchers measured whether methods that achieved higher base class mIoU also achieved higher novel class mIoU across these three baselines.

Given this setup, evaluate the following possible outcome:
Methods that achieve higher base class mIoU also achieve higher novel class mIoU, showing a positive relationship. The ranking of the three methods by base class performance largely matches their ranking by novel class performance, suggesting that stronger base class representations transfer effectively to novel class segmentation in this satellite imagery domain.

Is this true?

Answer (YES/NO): NO